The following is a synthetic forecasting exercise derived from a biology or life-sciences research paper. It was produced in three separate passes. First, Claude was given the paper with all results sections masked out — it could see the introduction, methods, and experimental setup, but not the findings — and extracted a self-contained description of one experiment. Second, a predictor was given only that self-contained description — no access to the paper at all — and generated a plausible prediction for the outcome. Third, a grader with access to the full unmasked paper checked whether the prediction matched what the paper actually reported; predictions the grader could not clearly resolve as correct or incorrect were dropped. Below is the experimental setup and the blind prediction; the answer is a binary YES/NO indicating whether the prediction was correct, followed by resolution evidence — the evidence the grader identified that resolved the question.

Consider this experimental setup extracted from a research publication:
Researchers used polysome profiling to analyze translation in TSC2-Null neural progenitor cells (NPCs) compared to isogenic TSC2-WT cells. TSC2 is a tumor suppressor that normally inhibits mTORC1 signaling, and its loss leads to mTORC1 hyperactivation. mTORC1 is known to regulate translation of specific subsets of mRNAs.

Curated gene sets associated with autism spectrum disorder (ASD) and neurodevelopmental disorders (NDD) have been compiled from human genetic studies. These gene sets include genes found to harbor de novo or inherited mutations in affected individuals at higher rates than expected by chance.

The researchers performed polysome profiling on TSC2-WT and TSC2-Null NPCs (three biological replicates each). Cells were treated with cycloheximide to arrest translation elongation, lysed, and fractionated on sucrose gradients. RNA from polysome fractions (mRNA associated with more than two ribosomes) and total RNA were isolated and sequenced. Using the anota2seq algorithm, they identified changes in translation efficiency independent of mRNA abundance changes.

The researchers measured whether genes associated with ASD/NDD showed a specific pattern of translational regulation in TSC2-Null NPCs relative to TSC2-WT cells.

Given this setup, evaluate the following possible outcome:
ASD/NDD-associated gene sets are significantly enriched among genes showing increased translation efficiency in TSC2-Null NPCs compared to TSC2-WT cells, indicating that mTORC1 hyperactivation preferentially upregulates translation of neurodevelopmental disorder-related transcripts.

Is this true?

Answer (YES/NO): NO